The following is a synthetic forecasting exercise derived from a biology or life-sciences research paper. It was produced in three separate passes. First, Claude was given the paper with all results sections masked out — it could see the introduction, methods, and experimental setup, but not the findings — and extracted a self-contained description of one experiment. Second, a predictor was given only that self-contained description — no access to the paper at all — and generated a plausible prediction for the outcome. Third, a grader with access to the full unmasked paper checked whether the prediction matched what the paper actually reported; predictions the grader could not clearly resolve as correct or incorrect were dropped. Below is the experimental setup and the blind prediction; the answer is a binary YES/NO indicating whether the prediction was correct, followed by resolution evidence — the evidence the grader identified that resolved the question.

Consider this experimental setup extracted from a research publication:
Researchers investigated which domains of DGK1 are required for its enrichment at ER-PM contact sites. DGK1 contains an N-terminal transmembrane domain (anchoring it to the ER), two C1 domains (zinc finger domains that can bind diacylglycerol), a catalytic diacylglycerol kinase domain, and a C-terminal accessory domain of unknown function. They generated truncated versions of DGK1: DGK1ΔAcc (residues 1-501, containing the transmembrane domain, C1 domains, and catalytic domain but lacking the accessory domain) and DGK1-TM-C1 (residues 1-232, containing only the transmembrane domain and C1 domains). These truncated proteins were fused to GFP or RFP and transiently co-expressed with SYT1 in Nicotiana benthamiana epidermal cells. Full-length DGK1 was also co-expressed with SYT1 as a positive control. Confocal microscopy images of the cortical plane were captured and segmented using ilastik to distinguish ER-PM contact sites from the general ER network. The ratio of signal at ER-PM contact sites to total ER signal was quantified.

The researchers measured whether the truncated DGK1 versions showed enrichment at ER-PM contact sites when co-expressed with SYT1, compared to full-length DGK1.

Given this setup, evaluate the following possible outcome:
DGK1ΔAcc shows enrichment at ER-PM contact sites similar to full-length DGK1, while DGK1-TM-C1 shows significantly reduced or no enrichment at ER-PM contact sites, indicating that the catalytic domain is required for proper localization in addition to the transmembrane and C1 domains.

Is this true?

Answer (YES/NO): NO